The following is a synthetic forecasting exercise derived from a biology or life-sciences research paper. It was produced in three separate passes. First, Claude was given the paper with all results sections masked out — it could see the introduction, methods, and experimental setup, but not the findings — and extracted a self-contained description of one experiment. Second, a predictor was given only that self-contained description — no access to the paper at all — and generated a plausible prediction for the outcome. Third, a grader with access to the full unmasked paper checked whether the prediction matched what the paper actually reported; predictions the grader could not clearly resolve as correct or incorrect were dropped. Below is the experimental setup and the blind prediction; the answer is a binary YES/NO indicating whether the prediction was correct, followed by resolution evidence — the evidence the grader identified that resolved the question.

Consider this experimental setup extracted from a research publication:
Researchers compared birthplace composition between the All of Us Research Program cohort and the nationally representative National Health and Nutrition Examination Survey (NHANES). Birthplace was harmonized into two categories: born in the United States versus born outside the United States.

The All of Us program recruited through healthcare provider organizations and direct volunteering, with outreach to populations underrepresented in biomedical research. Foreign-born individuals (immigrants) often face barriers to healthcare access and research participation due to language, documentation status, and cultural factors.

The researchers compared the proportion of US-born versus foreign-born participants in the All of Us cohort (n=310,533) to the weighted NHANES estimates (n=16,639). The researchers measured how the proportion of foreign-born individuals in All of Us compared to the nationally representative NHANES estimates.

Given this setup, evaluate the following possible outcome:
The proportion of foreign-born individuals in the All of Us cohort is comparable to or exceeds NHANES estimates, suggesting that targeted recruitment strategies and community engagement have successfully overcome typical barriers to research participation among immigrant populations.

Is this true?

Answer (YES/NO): NO